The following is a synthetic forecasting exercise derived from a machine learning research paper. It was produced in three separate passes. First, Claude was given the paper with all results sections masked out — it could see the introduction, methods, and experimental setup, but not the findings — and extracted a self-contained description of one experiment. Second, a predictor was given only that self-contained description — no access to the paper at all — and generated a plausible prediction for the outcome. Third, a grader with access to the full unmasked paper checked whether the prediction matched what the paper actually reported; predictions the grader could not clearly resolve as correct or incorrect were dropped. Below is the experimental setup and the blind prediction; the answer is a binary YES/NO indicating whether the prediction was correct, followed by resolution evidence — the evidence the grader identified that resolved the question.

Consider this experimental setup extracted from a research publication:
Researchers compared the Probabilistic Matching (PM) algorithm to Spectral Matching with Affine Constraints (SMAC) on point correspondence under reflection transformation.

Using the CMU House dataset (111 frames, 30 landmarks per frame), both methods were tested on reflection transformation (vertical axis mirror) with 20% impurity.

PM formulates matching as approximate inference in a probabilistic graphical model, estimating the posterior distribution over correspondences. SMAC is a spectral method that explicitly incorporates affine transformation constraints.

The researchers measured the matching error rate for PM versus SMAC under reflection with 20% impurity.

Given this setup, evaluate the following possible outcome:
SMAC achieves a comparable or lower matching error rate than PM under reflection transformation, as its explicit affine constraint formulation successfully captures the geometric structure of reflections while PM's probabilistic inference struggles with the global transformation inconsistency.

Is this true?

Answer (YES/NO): YES